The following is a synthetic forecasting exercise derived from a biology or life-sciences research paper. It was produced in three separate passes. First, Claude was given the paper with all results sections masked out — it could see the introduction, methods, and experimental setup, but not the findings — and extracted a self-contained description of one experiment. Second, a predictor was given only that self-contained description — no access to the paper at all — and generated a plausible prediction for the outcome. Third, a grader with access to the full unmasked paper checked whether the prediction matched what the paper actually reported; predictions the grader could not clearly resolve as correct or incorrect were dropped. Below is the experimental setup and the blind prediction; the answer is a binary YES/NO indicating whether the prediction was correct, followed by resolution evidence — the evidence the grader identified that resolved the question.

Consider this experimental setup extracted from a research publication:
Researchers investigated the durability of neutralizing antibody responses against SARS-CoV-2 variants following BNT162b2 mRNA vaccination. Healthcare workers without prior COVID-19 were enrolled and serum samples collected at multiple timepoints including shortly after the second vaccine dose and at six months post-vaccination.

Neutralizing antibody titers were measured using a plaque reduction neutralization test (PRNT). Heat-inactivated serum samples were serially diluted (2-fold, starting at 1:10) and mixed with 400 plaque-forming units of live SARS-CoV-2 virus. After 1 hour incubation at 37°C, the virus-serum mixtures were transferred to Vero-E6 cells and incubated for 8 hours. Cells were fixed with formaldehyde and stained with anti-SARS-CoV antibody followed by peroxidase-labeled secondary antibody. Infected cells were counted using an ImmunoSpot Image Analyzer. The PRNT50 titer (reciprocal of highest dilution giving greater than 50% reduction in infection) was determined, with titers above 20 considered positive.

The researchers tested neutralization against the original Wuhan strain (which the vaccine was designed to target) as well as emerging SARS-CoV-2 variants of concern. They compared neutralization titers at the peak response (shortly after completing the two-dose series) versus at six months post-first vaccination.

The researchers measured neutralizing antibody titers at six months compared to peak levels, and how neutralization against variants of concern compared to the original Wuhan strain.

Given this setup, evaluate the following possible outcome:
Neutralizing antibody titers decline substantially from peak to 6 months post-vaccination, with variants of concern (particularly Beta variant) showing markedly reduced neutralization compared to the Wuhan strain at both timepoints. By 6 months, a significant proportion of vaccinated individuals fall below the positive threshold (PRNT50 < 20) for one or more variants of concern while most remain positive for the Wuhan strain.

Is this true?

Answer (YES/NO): NO